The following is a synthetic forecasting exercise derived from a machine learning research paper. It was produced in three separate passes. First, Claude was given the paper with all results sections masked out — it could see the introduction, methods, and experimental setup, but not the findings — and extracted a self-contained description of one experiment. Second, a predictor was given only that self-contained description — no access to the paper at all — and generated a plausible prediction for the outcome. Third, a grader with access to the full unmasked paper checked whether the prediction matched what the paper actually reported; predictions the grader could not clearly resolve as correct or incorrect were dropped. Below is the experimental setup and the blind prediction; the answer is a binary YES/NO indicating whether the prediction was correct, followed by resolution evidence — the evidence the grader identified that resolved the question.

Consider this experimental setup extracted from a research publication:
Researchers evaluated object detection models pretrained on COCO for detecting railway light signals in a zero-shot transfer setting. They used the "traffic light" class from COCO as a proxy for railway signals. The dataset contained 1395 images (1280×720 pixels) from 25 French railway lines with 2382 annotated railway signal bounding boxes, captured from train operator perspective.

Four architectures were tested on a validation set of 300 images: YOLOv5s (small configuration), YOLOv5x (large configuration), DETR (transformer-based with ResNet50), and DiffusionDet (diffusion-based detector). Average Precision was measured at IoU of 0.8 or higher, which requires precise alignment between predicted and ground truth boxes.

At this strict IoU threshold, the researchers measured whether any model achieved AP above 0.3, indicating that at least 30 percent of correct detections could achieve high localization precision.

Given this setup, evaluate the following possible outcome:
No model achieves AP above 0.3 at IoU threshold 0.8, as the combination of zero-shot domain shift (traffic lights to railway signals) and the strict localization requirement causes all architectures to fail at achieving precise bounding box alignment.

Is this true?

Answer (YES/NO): NO